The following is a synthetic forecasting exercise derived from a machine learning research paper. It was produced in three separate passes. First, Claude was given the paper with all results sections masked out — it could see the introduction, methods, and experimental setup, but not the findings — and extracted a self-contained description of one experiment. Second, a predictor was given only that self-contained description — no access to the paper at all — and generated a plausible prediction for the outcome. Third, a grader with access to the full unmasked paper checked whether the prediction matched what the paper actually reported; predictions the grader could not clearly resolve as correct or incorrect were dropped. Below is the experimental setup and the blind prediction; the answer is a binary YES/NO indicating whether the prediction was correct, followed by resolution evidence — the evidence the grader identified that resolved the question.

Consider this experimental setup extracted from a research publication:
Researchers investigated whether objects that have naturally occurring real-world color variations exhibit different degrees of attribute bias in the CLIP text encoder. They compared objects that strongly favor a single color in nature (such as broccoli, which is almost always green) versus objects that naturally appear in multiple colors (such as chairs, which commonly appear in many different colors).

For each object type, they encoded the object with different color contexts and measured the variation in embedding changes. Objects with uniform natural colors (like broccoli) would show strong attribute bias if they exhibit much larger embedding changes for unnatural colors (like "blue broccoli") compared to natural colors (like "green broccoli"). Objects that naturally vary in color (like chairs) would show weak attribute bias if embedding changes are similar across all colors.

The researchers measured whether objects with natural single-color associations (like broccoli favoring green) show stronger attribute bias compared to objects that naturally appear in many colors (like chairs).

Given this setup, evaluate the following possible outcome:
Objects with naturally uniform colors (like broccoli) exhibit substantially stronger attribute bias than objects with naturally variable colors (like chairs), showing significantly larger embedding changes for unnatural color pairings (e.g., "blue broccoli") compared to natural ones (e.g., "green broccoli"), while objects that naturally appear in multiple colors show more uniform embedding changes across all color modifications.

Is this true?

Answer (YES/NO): YES